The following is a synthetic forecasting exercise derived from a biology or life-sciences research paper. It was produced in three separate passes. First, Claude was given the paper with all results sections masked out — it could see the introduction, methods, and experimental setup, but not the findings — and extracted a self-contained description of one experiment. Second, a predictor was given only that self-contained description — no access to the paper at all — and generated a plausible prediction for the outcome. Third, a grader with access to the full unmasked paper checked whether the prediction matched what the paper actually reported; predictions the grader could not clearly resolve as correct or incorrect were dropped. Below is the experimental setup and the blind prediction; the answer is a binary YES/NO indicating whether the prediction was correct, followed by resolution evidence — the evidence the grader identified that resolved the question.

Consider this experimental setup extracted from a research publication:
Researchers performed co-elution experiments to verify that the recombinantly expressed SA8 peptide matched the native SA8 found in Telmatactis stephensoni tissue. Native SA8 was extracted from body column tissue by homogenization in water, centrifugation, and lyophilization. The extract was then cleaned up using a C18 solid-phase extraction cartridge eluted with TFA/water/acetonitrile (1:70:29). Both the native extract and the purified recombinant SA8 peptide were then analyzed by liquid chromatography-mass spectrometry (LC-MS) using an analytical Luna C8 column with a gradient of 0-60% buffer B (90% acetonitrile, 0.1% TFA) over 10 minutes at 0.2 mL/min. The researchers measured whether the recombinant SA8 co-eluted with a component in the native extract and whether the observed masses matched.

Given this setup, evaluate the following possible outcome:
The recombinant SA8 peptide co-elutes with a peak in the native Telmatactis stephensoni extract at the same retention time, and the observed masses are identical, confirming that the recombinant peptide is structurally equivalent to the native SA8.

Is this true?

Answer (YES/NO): NO